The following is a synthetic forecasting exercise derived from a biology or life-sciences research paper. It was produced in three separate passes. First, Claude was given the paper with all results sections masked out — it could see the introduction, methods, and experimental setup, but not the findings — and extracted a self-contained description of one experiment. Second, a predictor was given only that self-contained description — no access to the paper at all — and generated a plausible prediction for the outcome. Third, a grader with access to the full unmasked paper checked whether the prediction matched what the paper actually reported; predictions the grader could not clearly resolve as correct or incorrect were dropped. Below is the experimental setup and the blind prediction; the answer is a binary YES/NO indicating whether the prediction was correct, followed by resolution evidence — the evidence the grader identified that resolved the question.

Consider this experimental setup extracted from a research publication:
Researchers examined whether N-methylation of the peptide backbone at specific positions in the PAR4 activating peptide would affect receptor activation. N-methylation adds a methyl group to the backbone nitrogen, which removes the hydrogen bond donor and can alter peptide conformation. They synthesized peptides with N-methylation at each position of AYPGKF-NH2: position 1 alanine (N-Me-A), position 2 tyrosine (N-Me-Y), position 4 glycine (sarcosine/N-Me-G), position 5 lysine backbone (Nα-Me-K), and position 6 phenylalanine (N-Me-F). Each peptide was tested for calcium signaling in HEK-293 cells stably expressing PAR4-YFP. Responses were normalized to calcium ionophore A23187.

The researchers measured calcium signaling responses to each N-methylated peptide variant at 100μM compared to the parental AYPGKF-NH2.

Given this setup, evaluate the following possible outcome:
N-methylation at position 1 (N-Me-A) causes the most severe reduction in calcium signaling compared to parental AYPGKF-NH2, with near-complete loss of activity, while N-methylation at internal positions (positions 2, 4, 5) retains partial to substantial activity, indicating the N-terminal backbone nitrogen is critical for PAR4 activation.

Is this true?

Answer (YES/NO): NO